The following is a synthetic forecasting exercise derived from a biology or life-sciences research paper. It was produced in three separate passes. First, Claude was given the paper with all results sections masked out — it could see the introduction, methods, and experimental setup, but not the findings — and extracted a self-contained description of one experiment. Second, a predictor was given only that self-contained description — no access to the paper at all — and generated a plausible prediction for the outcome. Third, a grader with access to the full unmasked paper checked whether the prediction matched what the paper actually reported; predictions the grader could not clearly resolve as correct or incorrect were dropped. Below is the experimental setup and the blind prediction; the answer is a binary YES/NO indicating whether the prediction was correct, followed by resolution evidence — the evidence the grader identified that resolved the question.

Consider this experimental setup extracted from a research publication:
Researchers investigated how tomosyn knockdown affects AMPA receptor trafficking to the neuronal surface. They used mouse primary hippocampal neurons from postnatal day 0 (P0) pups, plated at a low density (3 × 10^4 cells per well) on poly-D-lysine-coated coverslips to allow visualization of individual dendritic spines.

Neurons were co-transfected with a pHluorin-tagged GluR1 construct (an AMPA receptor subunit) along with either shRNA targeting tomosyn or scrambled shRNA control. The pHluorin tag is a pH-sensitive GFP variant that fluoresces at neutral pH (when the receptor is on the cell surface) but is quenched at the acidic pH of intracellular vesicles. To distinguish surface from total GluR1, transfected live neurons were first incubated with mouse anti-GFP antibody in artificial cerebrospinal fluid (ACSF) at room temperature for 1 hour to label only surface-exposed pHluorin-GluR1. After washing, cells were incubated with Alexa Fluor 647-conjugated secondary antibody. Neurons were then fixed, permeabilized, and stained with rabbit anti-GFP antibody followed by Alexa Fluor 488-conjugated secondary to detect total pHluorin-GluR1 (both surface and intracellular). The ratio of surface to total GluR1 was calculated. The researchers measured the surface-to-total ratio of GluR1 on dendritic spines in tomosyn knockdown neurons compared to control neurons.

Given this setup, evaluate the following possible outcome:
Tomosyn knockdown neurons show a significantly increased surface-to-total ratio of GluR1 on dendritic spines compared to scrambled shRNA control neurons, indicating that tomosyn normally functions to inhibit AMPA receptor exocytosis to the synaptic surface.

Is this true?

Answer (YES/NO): NO